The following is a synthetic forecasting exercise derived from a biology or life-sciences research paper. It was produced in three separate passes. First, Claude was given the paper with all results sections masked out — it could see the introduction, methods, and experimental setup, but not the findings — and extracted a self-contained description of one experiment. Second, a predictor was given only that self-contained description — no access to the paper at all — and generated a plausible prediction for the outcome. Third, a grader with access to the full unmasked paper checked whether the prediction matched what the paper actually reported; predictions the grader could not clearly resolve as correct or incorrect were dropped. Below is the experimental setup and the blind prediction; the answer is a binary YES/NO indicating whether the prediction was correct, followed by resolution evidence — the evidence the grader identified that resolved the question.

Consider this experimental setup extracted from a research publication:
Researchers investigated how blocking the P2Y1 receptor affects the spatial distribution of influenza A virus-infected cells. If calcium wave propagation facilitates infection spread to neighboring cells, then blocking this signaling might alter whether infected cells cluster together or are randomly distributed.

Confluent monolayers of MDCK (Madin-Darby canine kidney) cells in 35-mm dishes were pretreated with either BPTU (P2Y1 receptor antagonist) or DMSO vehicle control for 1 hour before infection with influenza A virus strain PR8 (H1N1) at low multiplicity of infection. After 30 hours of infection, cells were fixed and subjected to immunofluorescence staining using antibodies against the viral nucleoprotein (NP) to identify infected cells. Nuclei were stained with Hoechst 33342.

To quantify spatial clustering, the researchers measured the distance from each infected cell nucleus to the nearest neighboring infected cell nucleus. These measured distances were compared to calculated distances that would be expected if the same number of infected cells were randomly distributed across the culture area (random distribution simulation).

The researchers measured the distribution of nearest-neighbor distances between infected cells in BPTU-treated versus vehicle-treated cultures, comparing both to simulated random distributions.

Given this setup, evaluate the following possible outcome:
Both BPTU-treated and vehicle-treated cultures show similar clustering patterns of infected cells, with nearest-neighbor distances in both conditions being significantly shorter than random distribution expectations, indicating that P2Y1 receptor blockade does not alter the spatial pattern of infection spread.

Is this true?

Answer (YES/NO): NO